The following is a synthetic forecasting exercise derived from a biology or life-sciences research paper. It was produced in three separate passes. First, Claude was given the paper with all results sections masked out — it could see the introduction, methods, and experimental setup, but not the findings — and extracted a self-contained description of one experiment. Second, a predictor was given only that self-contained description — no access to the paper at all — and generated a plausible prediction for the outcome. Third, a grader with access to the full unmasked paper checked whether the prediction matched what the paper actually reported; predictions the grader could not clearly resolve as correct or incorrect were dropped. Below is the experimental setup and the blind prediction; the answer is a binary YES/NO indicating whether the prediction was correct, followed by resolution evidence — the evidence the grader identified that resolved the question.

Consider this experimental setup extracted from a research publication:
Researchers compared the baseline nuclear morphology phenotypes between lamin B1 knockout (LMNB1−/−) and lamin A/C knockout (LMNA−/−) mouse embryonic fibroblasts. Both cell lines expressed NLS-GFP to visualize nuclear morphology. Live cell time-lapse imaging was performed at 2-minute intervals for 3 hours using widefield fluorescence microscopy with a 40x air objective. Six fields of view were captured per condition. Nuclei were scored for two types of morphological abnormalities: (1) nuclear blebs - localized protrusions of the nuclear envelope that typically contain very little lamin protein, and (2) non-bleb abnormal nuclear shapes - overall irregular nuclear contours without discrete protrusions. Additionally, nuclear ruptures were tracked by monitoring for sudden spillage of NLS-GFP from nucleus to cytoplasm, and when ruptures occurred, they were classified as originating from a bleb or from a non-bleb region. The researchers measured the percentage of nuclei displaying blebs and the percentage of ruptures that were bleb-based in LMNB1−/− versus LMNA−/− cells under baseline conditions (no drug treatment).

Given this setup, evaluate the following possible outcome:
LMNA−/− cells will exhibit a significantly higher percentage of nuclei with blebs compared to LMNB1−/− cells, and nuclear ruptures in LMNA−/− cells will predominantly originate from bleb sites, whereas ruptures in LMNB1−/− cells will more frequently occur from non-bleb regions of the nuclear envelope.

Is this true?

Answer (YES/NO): NO